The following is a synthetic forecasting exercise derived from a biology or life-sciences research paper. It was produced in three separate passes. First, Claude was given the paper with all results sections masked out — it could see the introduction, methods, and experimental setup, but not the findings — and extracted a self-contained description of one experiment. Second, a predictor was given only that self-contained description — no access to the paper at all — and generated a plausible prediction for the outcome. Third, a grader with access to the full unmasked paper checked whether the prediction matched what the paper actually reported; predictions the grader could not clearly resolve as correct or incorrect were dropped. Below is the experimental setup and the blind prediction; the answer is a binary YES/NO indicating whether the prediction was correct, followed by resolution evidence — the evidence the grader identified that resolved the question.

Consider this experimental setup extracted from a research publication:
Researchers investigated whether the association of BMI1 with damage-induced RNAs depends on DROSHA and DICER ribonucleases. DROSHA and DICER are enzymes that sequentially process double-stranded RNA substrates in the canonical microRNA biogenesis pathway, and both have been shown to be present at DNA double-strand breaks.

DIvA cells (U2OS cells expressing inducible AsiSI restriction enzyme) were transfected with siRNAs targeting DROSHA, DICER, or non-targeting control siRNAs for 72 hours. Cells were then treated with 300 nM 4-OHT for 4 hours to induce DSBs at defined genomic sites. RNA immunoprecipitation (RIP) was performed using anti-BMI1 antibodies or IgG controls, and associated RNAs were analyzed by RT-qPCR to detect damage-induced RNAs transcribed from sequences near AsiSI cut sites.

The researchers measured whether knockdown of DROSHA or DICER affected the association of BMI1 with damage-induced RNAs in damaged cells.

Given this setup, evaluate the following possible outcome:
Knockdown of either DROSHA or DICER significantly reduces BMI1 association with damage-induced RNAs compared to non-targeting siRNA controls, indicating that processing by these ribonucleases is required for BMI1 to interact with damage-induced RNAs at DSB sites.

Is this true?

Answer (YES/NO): YES